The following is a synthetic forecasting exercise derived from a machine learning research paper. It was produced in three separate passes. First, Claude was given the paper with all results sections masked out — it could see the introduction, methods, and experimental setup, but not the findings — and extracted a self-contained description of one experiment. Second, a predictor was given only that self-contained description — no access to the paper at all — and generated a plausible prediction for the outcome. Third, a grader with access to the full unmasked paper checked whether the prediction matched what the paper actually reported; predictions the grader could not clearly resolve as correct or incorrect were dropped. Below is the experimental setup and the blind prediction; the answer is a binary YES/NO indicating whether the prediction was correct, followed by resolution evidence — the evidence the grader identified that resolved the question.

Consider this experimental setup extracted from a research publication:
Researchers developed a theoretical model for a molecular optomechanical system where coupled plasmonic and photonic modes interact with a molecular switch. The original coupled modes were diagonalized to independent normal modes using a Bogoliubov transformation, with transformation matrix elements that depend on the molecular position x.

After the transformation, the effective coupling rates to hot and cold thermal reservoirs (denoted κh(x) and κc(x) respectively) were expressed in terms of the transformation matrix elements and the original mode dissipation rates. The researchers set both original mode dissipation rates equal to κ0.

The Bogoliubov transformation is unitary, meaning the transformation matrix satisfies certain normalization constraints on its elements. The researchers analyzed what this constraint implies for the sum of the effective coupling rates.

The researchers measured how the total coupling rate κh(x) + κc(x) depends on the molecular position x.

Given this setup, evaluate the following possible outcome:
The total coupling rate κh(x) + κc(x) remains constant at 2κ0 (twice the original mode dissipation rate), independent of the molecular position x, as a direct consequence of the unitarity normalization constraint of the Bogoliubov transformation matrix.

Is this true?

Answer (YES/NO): NO